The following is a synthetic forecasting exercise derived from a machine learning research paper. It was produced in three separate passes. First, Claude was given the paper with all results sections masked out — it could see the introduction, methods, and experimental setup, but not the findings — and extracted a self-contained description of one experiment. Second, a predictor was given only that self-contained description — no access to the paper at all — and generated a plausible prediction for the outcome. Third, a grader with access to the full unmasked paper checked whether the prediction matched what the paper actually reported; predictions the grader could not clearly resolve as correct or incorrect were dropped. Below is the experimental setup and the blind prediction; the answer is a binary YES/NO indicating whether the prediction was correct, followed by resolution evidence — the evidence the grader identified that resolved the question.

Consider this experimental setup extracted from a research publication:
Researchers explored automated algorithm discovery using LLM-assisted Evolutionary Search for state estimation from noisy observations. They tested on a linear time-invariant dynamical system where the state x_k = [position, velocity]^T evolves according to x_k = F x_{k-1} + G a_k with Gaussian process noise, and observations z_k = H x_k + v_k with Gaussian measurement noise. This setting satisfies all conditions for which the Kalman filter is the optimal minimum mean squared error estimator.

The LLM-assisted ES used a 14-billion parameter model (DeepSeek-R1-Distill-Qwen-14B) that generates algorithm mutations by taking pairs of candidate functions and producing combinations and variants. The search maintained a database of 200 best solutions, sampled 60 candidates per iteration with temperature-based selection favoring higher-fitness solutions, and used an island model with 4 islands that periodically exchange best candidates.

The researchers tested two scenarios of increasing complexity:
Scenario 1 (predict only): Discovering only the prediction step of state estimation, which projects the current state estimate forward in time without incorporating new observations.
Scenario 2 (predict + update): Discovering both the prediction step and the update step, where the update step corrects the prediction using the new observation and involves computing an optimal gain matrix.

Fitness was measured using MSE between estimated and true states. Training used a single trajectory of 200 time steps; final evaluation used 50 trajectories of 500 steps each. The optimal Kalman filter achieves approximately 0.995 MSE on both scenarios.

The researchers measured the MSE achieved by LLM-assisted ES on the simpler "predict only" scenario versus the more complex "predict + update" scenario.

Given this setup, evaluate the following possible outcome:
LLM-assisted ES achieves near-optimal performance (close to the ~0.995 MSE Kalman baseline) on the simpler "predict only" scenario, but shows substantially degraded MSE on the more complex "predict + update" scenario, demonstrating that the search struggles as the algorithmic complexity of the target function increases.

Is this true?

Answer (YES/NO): YES